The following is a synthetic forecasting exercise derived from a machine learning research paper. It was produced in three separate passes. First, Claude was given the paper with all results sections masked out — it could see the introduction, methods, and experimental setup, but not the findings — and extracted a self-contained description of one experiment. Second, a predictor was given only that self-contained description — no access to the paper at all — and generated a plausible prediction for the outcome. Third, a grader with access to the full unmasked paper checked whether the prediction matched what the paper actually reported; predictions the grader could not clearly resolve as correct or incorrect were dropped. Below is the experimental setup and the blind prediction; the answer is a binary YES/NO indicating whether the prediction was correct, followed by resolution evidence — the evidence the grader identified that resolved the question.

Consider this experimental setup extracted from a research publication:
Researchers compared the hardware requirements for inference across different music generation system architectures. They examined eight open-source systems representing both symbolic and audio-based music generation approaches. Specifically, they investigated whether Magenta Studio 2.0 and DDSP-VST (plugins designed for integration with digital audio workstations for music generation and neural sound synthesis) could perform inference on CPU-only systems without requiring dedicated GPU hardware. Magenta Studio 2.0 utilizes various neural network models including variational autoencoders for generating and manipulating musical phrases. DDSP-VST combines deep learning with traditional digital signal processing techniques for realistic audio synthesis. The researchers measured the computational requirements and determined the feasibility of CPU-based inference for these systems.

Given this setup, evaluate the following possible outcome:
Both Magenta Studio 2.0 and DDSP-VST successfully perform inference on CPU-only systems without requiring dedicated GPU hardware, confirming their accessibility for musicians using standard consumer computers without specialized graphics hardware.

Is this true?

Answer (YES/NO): YES